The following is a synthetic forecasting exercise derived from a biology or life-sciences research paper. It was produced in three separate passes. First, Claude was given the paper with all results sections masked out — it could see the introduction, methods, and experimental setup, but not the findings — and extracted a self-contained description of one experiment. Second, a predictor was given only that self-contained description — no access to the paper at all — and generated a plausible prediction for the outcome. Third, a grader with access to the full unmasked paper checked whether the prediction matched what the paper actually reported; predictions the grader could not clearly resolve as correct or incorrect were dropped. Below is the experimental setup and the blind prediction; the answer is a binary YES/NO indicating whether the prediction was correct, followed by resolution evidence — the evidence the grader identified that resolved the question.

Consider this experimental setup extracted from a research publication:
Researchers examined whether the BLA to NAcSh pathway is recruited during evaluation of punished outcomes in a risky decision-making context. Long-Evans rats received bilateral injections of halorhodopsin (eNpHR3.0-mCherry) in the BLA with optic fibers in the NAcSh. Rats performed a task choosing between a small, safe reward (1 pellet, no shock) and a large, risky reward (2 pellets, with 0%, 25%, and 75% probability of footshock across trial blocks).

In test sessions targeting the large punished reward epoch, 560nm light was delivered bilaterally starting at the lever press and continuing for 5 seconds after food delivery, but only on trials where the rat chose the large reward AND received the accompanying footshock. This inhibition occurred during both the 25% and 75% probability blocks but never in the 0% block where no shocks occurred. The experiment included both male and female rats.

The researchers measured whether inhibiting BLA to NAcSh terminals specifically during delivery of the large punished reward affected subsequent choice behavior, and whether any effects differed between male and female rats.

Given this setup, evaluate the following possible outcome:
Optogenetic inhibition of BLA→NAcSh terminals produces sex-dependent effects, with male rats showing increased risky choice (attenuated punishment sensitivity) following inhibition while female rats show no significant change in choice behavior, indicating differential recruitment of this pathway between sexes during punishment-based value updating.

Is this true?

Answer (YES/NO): YES